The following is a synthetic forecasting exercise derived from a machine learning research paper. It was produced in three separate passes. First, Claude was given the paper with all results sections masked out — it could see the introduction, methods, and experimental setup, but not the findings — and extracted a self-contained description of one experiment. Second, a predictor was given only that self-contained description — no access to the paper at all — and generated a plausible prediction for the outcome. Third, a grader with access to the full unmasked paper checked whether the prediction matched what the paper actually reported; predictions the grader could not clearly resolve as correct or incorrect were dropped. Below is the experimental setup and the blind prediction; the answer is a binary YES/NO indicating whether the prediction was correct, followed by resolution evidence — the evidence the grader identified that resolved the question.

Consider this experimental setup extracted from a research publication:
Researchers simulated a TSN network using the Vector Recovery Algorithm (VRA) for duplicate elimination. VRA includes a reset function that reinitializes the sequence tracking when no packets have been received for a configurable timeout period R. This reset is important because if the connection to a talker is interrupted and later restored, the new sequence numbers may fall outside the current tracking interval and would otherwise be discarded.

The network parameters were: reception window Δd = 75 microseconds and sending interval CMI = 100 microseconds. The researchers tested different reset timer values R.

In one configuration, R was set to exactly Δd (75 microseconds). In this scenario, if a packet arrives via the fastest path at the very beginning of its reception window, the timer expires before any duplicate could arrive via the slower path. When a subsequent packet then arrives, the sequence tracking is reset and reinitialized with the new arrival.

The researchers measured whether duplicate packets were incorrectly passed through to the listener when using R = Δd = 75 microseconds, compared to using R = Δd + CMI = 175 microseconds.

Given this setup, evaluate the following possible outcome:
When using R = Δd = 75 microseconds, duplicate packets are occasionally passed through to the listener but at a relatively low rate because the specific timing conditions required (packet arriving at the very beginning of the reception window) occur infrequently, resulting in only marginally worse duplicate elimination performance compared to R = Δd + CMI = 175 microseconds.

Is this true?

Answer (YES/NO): NO